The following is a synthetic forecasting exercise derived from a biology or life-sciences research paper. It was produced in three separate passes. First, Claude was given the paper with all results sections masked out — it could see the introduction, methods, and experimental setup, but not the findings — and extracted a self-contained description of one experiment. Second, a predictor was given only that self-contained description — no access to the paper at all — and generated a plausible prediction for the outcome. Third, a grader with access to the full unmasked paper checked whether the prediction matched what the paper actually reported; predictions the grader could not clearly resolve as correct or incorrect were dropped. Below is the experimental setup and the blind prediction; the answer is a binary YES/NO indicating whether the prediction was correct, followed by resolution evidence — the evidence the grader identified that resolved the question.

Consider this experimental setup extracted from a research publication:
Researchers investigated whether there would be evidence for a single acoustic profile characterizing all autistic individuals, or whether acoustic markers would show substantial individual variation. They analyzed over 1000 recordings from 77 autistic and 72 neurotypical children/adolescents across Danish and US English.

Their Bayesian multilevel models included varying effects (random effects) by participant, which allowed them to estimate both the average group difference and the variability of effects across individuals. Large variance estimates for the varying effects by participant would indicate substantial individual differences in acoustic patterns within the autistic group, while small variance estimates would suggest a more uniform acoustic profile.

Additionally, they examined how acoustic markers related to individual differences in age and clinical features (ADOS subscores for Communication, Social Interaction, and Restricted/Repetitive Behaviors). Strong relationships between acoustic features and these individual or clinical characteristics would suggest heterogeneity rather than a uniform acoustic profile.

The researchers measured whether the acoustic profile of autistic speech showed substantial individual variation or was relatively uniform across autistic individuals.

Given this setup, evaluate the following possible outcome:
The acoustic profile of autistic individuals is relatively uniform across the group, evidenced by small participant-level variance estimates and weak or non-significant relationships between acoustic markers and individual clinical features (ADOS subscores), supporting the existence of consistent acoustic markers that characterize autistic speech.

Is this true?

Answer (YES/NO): NO